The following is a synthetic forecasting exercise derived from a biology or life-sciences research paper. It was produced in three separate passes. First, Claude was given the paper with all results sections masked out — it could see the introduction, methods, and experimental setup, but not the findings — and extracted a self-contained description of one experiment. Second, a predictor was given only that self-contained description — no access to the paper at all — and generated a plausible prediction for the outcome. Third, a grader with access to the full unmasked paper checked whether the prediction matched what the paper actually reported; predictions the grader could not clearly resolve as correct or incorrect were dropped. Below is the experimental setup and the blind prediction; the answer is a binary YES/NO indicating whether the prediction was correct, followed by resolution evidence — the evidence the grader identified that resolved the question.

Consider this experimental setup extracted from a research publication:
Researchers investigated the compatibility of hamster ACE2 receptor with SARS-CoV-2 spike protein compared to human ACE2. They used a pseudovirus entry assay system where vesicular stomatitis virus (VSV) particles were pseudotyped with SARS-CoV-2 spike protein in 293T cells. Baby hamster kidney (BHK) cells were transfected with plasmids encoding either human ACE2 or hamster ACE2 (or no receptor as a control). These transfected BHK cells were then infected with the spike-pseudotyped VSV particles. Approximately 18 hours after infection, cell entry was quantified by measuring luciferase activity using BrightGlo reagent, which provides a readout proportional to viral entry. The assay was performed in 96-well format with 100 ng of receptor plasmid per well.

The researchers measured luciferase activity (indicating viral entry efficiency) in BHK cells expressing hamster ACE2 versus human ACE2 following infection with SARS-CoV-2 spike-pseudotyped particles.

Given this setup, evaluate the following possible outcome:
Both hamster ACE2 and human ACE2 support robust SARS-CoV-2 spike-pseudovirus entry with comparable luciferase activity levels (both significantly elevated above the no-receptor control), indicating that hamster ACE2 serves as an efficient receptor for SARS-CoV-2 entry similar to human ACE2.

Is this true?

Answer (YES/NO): NO